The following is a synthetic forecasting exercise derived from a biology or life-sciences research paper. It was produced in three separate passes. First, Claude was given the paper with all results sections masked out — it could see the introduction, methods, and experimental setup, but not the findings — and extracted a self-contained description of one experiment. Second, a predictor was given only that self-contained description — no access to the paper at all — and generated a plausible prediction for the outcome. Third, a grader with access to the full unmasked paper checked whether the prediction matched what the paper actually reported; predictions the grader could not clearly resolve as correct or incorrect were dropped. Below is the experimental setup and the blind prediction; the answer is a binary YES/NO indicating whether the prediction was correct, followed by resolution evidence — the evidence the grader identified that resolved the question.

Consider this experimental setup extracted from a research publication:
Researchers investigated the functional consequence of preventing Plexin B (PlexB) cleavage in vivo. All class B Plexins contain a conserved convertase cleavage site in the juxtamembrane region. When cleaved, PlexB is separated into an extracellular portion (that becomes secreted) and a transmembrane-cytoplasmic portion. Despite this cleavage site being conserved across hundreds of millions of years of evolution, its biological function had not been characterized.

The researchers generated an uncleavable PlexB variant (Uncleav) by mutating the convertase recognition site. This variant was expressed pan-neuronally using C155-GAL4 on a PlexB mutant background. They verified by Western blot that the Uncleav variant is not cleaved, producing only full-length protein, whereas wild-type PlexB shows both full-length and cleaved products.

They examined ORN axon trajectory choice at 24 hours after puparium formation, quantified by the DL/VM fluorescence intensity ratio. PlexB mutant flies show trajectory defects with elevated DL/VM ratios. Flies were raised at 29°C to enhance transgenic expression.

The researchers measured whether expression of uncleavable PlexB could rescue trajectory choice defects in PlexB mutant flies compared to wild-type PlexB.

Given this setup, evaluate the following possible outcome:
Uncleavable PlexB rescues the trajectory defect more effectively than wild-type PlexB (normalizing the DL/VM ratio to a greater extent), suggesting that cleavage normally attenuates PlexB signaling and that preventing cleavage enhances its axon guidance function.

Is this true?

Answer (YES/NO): YES